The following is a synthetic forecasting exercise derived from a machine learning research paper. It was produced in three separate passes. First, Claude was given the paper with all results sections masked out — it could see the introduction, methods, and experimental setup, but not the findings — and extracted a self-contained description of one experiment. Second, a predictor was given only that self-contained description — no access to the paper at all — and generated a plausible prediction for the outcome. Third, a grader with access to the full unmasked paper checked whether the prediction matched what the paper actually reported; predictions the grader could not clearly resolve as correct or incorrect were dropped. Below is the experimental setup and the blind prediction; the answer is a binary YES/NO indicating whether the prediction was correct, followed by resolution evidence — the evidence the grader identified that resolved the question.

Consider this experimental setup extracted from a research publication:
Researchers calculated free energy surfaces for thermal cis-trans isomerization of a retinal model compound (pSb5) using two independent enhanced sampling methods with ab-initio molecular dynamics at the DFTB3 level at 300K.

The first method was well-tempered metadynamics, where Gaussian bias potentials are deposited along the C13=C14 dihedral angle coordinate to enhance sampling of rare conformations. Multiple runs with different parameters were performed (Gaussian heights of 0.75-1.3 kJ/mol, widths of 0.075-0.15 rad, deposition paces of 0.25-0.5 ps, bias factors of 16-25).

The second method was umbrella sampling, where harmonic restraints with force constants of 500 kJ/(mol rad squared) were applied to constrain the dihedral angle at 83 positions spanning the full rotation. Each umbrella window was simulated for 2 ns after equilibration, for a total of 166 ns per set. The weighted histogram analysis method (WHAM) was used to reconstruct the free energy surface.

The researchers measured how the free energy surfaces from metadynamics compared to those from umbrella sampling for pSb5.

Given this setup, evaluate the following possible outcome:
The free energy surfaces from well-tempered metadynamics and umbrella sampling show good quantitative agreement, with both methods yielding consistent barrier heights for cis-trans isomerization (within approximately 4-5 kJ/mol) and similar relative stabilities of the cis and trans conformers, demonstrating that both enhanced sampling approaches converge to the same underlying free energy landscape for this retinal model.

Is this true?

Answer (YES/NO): NO